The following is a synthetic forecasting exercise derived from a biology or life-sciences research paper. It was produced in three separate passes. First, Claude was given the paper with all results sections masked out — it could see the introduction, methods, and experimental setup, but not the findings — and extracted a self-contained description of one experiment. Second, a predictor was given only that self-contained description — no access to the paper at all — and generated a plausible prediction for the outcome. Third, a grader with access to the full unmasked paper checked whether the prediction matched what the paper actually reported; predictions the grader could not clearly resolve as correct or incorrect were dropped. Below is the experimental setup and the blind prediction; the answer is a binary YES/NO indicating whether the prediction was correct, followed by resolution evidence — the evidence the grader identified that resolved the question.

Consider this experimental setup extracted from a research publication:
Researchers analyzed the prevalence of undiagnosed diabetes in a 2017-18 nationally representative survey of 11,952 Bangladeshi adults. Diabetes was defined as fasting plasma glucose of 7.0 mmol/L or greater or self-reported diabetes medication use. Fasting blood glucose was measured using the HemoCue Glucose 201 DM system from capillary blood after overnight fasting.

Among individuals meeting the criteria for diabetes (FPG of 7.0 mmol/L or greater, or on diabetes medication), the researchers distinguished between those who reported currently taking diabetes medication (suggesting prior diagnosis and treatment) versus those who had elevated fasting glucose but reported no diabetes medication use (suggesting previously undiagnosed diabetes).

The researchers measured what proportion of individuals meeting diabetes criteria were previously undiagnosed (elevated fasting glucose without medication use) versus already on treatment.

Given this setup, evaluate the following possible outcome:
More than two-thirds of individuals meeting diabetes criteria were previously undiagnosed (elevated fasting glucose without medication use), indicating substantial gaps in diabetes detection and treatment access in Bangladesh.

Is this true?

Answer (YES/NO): NO